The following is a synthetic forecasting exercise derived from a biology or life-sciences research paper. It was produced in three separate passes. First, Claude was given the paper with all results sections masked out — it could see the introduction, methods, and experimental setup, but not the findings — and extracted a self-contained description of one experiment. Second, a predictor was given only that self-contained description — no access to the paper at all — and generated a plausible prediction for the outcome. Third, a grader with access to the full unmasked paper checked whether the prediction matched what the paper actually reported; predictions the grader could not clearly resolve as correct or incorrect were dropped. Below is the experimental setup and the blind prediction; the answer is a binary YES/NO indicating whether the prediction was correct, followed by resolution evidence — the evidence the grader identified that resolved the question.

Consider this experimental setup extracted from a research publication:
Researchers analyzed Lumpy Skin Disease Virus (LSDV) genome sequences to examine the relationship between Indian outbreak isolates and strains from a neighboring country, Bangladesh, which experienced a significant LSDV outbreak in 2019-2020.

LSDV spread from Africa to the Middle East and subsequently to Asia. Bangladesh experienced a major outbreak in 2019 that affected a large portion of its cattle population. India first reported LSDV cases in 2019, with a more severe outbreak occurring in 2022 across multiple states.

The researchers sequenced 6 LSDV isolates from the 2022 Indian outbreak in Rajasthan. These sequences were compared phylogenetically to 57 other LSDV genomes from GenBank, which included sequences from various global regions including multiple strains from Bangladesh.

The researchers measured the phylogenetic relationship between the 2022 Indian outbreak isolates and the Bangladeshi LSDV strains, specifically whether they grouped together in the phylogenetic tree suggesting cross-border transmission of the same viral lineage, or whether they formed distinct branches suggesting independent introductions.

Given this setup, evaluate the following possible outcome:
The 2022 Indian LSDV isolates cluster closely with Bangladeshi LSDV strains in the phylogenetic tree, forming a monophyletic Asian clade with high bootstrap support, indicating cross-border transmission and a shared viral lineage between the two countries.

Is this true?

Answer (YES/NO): NO